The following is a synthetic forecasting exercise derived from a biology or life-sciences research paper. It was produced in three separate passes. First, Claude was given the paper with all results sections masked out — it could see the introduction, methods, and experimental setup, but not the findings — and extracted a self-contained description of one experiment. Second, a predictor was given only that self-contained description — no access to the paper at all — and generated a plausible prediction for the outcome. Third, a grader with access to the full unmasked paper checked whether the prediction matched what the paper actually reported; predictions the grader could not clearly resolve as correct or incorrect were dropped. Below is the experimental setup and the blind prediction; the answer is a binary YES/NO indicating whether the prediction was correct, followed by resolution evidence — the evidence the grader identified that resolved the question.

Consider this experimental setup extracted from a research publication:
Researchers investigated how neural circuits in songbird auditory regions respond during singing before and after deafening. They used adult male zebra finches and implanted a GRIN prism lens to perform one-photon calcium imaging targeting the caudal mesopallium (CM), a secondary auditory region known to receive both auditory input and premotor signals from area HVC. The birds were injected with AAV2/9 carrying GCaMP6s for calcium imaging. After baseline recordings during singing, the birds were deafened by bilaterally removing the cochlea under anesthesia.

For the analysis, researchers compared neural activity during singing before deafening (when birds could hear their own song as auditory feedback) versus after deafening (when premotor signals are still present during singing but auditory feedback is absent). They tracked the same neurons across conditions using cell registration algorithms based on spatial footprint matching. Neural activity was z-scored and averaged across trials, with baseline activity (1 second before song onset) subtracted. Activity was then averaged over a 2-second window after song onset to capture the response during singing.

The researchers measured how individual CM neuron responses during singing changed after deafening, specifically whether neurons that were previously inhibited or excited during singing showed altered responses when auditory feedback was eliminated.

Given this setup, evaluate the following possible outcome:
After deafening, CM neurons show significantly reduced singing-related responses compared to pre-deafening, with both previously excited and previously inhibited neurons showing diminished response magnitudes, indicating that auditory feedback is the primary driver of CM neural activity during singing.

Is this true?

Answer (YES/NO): NO